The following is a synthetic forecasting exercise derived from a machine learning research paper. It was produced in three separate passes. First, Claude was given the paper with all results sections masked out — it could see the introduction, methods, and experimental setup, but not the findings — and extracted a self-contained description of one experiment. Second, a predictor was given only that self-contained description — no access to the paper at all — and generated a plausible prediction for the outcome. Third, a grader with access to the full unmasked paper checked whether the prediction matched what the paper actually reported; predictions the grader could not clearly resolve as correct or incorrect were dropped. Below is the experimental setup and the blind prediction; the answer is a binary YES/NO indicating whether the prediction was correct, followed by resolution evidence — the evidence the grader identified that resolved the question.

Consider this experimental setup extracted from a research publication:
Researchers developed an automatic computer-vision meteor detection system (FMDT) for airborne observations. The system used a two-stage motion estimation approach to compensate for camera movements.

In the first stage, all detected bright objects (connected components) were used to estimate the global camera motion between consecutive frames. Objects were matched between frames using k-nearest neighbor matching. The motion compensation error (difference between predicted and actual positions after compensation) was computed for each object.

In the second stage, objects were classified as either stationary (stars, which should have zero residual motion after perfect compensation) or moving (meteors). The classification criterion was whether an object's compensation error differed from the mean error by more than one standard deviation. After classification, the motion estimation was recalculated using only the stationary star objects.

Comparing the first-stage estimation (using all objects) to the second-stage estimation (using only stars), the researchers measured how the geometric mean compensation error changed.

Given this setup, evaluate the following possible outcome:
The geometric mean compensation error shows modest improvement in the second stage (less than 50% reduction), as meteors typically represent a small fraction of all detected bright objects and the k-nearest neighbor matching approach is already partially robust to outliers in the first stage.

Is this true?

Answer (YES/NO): NO